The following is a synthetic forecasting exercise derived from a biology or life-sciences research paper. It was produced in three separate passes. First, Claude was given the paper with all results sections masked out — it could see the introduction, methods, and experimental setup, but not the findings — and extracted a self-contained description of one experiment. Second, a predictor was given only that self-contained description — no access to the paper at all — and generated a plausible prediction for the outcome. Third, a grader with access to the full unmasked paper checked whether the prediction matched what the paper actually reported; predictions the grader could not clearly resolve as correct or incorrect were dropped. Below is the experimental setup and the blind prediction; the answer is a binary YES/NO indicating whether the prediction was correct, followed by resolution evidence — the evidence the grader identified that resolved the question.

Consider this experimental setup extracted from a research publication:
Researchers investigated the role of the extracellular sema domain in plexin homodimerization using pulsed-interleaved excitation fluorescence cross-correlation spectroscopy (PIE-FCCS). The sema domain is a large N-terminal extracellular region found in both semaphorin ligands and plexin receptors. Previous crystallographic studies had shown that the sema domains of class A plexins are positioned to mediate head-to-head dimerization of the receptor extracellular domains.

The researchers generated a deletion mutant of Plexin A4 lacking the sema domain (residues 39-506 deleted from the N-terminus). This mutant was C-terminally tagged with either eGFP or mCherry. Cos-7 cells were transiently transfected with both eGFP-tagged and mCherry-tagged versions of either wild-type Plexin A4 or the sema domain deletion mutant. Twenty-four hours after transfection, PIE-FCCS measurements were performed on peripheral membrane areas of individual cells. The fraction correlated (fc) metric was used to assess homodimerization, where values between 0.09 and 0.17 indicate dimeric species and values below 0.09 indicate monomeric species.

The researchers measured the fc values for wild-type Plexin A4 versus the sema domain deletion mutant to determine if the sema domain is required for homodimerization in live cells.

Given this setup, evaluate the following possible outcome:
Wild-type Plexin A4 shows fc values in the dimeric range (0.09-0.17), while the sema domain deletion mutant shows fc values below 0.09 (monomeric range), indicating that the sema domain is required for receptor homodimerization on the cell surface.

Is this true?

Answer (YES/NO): YES